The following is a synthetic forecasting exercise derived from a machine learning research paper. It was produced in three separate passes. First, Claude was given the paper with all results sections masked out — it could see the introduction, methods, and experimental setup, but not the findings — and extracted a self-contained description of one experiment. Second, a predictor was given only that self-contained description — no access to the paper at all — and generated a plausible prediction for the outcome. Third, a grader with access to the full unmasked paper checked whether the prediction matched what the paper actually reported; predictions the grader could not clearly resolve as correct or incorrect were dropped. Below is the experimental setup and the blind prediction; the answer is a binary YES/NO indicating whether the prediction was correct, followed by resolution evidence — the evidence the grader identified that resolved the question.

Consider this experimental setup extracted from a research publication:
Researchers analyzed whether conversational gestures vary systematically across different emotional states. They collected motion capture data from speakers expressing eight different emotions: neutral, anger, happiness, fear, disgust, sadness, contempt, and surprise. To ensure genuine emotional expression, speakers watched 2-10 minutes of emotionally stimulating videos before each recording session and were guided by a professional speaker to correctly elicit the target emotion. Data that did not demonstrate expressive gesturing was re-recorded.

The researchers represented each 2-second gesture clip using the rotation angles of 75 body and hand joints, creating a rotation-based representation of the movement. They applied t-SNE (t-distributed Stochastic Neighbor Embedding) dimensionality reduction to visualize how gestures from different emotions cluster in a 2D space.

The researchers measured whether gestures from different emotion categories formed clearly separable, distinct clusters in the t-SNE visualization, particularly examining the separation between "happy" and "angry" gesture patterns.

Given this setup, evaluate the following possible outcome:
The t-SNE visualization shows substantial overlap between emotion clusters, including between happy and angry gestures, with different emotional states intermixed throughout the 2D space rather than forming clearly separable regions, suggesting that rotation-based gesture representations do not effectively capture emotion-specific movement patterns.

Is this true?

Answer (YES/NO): NO